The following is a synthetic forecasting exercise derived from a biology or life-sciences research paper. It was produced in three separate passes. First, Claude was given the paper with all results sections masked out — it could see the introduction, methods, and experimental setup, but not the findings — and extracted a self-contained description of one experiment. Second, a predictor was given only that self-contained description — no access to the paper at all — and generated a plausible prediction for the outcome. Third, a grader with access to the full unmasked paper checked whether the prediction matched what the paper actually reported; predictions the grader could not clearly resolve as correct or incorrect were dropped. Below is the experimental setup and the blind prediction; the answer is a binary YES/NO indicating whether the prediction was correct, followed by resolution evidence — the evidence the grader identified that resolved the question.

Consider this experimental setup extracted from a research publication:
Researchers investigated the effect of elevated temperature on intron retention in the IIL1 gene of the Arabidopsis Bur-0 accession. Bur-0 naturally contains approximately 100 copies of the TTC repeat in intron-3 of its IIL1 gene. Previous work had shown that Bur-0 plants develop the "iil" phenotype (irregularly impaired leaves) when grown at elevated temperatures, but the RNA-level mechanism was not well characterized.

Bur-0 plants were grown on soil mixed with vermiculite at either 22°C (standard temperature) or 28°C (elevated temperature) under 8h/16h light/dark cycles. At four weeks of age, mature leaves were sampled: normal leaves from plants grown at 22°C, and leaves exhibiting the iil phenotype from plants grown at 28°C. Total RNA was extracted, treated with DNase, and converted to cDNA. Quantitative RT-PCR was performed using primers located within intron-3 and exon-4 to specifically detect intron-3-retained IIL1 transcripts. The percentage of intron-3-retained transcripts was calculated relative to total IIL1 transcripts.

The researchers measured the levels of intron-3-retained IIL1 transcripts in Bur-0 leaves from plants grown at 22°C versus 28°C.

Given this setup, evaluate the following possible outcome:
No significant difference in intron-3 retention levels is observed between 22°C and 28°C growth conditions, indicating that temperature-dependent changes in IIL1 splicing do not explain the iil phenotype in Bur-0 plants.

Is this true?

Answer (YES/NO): NO